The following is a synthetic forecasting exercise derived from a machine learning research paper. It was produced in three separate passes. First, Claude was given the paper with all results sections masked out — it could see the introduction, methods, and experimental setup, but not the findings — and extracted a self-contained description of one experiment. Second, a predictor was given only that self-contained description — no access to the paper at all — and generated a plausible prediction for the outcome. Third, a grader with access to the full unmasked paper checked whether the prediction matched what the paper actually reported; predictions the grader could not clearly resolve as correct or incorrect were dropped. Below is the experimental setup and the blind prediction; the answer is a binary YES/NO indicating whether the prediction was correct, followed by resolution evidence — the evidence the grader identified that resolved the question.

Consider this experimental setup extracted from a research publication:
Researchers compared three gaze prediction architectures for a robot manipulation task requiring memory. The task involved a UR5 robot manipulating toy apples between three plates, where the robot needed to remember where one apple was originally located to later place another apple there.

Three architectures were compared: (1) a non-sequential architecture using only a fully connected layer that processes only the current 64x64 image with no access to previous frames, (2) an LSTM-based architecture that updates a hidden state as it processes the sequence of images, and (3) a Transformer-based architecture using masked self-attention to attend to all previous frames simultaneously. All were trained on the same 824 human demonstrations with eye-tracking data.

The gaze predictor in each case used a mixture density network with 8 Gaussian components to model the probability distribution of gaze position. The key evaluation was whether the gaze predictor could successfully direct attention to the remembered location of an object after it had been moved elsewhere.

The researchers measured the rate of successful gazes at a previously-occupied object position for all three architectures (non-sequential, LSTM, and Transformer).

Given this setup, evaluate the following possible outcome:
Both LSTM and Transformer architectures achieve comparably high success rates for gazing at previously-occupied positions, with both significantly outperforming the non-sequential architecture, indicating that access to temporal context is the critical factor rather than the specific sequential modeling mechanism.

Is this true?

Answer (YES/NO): YES